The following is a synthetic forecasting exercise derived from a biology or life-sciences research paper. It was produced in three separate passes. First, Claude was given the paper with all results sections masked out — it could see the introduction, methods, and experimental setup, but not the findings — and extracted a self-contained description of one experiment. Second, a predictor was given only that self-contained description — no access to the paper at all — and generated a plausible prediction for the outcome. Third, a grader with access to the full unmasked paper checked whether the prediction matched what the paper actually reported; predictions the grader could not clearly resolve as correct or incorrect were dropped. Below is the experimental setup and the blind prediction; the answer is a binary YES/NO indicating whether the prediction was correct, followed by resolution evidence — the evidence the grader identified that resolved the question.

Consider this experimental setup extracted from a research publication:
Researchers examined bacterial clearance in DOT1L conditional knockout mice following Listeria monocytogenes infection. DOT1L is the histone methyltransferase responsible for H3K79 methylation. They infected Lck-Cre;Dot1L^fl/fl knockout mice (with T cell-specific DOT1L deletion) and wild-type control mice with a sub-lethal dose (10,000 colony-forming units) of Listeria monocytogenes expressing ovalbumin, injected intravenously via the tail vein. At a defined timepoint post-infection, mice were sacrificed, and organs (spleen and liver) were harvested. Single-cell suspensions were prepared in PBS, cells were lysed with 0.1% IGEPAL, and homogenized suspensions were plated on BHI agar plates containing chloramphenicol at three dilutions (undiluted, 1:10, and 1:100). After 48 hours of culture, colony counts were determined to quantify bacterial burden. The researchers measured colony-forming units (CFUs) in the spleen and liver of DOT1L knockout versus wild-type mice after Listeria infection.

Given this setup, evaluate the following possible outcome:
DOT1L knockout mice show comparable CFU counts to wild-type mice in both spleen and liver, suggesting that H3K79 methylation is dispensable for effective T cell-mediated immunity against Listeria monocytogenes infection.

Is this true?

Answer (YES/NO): NO